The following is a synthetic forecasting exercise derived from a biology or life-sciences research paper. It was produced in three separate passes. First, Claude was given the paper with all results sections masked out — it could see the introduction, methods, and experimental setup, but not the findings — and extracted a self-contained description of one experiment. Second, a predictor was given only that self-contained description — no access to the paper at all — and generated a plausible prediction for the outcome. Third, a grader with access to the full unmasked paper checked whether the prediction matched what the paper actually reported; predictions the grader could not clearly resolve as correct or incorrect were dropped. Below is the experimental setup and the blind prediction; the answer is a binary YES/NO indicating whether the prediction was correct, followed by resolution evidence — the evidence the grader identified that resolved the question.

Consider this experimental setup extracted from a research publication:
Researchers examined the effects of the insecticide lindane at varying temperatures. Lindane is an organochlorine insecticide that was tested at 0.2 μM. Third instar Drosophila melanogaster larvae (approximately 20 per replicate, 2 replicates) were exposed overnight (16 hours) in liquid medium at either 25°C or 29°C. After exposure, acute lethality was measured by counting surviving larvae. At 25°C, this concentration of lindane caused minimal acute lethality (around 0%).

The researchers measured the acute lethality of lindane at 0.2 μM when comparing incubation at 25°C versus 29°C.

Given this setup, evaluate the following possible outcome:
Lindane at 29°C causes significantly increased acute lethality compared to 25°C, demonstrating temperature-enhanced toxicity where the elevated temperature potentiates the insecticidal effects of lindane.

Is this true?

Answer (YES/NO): YES